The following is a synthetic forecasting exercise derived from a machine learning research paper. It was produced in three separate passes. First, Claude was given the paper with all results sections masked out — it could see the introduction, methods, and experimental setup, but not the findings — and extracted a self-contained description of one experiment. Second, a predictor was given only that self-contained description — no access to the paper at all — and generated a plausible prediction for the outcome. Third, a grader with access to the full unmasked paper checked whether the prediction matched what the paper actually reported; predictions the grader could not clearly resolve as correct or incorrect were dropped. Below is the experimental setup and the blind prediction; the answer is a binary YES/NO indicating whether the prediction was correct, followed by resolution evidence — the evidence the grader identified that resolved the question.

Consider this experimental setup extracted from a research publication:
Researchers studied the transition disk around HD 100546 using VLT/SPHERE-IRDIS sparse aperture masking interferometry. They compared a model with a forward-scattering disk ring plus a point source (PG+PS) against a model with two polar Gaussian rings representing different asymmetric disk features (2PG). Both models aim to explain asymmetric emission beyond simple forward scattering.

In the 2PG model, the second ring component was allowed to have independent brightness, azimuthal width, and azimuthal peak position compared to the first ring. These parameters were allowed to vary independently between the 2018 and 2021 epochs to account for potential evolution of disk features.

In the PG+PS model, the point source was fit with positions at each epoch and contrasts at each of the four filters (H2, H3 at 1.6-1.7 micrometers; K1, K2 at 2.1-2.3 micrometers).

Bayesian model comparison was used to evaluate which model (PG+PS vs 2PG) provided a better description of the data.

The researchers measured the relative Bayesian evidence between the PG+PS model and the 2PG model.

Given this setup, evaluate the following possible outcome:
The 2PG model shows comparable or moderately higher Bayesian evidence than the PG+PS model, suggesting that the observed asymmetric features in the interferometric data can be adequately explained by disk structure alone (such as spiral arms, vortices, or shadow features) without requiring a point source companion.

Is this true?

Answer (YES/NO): NO